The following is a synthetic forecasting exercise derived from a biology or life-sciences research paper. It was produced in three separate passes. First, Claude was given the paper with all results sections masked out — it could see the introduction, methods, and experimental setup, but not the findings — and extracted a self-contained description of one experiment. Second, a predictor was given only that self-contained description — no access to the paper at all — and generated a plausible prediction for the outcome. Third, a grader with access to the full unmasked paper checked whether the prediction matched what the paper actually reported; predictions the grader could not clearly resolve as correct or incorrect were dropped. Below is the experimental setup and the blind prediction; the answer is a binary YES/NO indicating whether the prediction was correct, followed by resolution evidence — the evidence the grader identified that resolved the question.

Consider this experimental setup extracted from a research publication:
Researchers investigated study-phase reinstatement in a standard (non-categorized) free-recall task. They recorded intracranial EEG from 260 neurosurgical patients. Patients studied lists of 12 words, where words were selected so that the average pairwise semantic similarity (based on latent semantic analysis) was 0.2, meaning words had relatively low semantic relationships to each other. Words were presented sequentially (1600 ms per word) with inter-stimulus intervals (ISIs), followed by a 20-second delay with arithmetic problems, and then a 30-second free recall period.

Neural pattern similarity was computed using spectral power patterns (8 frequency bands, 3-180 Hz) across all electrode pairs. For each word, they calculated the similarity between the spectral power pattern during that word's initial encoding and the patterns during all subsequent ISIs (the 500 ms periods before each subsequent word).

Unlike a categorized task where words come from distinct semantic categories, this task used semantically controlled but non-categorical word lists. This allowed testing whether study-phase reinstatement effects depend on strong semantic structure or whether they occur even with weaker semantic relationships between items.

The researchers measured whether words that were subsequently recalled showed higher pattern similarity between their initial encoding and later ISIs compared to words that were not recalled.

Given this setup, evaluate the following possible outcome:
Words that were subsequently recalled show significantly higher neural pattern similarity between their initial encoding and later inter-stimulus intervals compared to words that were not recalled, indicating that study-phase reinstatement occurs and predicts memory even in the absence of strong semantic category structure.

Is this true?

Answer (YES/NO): YES